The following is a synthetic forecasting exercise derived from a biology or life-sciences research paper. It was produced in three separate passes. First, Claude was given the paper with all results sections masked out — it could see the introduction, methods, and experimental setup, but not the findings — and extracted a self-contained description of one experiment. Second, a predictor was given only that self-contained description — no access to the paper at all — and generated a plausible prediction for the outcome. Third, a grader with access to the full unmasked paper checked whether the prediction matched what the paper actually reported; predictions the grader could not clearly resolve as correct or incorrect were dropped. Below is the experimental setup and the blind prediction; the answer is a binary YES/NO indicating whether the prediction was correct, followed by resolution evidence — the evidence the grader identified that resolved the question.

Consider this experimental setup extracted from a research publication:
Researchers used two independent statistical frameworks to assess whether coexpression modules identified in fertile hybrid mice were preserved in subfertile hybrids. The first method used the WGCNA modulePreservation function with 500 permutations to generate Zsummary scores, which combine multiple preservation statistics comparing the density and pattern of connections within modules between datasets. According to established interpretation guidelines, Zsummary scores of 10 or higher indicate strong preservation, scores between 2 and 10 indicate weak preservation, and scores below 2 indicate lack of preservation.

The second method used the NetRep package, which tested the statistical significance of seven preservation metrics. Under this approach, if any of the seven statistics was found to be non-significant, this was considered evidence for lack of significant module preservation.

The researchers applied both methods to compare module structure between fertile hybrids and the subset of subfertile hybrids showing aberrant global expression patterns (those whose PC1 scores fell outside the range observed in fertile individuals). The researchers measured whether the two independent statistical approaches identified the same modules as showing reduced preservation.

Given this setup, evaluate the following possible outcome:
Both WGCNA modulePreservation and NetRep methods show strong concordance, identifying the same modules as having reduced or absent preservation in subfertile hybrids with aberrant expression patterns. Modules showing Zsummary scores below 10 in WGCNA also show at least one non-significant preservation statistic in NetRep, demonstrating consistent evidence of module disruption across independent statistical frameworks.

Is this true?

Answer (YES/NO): NO